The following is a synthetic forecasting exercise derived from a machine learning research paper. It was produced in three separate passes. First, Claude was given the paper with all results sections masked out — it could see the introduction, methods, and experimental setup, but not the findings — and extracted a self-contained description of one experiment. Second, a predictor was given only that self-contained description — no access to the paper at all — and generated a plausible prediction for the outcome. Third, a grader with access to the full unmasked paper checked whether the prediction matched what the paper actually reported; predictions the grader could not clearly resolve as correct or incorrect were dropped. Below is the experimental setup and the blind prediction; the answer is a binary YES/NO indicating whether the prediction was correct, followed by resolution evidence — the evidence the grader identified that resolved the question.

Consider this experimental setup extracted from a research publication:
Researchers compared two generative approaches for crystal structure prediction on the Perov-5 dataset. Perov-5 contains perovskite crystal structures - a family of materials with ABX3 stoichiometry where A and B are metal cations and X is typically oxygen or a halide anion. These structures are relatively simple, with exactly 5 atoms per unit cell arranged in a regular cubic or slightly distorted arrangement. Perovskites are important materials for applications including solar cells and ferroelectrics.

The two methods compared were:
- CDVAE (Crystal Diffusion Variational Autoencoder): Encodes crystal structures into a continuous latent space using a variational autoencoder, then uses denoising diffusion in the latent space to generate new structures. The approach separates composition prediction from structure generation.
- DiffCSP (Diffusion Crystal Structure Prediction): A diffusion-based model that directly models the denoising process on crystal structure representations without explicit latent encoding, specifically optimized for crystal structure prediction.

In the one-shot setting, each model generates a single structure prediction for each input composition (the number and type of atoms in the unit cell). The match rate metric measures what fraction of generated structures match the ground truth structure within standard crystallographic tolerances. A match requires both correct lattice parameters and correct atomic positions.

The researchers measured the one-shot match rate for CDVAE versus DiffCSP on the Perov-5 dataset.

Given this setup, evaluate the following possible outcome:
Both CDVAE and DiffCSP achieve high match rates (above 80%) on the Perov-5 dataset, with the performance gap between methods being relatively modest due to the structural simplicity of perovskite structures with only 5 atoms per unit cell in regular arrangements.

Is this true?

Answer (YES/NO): NO